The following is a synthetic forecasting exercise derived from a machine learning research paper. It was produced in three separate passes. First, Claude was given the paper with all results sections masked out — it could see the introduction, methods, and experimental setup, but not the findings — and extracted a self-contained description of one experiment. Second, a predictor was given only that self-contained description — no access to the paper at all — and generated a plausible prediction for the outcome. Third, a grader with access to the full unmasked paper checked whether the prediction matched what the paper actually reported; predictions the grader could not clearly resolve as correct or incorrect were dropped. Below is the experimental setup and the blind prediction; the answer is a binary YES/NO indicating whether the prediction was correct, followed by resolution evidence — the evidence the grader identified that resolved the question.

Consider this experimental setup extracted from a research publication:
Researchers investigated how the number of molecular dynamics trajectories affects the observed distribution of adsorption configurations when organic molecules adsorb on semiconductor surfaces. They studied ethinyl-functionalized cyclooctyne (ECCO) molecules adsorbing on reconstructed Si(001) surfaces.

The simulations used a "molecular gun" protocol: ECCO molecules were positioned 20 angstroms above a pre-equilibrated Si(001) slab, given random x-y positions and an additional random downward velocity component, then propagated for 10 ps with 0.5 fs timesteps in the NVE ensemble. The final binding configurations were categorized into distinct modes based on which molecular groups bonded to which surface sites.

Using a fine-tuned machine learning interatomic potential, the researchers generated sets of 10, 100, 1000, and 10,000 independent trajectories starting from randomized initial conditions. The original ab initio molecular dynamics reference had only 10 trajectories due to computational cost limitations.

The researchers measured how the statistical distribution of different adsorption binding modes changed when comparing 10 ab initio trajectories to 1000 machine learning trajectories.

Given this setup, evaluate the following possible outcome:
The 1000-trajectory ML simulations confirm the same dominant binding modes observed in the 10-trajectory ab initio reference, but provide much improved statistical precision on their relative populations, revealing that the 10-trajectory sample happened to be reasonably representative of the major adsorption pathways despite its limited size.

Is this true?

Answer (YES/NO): NO